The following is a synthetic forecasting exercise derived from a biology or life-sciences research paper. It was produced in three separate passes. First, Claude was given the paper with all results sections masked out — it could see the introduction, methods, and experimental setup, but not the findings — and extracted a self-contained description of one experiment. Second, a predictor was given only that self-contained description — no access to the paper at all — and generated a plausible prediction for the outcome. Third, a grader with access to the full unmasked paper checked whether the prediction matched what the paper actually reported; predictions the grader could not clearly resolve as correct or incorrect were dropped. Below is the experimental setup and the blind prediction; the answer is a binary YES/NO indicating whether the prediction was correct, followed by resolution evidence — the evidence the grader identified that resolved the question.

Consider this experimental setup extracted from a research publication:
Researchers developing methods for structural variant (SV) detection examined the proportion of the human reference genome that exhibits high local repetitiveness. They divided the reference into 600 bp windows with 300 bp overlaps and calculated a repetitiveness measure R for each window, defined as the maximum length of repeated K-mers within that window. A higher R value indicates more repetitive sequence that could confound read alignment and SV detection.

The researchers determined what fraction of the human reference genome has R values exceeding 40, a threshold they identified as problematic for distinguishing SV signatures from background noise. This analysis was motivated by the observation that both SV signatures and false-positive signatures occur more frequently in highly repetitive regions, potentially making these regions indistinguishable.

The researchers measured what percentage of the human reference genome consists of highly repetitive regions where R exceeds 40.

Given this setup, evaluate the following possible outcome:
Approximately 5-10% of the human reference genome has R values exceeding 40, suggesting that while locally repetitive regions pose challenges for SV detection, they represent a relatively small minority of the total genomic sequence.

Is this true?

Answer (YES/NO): NO